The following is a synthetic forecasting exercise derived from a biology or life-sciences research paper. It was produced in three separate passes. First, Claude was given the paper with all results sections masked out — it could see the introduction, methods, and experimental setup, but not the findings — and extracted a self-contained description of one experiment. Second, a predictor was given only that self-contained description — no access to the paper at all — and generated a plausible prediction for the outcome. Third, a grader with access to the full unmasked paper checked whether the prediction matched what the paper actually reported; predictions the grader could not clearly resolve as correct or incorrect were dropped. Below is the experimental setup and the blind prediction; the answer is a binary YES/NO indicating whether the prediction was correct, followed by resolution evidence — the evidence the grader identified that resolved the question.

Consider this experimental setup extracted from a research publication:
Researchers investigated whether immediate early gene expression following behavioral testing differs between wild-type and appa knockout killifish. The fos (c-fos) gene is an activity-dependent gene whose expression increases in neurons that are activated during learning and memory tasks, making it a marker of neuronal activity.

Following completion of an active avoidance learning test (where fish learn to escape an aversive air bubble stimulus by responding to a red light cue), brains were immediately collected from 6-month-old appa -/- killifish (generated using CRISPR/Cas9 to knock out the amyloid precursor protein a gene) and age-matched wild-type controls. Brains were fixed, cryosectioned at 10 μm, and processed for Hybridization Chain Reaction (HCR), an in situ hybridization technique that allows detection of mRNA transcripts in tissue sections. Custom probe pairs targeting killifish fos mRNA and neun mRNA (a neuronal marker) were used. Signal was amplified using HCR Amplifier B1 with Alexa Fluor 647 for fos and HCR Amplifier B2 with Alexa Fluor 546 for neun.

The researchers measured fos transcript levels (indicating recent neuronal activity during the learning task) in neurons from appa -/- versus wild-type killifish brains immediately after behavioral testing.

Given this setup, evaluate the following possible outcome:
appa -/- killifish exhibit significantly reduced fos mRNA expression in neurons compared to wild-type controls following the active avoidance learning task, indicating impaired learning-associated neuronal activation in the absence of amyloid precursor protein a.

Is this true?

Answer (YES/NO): NO